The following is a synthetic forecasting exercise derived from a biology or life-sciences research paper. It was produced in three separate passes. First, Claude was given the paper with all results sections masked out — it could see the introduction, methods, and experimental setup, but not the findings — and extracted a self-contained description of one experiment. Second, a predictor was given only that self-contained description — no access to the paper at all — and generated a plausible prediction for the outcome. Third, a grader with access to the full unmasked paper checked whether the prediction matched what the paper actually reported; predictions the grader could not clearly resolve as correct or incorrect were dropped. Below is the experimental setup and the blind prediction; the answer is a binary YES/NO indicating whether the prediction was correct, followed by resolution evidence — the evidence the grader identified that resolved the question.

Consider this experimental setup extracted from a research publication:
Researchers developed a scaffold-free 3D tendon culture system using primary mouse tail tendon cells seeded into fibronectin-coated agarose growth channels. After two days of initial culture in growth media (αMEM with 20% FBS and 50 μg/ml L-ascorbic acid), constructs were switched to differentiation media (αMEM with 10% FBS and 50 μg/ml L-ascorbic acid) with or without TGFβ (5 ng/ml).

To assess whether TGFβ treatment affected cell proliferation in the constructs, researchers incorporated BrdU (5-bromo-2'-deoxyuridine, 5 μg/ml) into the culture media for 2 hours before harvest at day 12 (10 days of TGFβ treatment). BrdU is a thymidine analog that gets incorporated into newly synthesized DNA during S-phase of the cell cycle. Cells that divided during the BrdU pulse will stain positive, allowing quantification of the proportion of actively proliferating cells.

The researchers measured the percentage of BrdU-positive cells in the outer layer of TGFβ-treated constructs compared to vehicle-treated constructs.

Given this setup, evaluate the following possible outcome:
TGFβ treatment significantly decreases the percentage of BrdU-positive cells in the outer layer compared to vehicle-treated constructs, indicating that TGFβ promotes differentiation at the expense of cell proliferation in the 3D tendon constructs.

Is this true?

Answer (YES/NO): NO